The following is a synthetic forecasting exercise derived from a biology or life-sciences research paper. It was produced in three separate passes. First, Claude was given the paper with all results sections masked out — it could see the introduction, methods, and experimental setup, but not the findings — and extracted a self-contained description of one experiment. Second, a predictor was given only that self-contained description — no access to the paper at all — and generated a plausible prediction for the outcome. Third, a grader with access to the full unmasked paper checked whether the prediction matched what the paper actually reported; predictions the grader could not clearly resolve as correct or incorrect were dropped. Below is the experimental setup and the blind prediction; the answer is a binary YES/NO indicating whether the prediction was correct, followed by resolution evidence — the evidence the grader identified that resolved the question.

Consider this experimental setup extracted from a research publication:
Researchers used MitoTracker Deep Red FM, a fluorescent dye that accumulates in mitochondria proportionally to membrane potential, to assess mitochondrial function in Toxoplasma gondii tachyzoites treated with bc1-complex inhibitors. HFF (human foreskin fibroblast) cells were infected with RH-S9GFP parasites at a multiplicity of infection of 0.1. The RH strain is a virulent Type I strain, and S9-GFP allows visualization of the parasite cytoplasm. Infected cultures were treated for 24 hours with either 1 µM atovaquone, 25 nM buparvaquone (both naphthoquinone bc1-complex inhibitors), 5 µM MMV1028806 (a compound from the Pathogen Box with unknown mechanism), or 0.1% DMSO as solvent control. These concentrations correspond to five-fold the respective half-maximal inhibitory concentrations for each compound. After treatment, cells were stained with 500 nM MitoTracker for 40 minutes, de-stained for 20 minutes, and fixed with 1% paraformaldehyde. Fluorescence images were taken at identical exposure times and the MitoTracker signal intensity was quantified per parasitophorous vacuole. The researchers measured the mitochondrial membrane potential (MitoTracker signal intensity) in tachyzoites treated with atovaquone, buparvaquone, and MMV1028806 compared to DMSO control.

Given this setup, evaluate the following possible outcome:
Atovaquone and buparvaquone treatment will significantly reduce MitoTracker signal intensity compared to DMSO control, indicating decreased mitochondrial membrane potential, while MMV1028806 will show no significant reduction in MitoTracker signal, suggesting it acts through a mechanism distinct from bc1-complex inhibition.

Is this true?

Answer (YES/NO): NO